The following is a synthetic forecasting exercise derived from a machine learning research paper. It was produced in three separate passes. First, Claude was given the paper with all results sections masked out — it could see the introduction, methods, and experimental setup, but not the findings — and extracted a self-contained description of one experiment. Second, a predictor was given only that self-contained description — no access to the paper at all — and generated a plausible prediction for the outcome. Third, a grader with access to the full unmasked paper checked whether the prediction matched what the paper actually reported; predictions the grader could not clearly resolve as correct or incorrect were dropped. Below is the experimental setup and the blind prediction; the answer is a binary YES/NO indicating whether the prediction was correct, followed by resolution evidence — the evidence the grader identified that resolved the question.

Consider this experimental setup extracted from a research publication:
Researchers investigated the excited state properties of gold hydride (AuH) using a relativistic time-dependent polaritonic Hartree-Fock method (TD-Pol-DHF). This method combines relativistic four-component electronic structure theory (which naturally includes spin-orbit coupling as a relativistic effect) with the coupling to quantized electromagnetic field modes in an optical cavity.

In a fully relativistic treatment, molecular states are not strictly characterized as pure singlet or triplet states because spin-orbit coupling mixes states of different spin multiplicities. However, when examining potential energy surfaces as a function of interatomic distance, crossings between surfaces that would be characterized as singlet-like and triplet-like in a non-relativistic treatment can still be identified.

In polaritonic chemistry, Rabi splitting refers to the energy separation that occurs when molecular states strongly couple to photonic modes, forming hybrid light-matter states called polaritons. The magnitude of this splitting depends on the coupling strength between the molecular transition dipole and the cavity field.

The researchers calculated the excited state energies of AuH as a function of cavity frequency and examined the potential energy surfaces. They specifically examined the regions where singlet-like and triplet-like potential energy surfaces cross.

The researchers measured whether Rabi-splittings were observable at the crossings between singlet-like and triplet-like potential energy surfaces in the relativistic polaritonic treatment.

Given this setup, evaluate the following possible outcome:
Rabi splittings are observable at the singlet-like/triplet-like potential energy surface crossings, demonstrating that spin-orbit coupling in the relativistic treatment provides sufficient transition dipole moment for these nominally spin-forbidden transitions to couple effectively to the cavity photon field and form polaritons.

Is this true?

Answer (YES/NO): YES